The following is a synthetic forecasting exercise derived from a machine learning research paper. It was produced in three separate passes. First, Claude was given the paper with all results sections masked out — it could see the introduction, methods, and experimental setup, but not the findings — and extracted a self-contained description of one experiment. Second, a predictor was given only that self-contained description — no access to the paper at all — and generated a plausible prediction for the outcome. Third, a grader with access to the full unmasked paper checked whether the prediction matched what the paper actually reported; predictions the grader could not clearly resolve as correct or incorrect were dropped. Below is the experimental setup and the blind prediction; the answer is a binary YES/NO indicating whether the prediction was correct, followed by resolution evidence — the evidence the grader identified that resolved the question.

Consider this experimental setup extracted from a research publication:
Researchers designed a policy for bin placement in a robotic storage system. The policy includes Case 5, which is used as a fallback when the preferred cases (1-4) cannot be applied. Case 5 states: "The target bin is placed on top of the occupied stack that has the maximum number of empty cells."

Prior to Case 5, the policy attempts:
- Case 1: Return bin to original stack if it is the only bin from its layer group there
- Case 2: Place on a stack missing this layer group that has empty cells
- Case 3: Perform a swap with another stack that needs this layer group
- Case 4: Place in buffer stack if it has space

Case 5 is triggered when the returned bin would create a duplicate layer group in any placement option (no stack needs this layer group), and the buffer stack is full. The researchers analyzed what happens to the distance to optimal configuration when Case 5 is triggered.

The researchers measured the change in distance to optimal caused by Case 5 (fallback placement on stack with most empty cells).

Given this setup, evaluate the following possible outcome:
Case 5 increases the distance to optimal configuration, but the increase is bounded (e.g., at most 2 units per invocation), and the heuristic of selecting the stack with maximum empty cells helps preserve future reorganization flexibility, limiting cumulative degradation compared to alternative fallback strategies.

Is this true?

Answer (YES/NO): NO